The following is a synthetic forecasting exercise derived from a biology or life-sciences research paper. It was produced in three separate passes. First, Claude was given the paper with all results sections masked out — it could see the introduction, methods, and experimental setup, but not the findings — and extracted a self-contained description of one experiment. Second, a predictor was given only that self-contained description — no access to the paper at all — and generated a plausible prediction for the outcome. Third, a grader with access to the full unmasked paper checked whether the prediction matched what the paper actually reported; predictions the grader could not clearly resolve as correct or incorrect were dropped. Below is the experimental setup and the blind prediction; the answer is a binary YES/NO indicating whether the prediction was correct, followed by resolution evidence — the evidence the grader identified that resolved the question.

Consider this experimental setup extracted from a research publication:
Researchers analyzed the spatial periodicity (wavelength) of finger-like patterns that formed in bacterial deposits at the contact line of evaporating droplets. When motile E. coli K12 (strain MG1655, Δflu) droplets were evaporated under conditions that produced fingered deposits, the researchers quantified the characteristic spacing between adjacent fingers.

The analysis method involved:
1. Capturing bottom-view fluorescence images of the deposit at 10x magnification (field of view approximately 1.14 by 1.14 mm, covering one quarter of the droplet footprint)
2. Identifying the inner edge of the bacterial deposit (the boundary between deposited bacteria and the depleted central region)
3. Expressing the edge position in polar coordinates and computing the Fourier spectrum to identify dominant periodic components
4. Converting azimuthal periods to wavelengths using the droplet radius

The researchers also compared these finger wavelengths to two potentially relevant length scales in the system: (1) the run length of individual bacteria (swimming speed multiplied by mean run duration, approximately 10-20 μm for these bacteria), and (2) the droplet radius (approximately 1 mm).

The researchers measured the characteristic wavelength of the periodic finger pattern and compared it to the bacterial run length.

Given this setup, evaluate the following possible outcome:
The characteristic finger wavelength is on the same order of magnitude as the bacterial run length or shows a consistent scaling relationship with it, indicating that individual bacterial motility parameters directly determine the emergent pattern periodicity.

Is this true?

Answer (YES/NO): NO